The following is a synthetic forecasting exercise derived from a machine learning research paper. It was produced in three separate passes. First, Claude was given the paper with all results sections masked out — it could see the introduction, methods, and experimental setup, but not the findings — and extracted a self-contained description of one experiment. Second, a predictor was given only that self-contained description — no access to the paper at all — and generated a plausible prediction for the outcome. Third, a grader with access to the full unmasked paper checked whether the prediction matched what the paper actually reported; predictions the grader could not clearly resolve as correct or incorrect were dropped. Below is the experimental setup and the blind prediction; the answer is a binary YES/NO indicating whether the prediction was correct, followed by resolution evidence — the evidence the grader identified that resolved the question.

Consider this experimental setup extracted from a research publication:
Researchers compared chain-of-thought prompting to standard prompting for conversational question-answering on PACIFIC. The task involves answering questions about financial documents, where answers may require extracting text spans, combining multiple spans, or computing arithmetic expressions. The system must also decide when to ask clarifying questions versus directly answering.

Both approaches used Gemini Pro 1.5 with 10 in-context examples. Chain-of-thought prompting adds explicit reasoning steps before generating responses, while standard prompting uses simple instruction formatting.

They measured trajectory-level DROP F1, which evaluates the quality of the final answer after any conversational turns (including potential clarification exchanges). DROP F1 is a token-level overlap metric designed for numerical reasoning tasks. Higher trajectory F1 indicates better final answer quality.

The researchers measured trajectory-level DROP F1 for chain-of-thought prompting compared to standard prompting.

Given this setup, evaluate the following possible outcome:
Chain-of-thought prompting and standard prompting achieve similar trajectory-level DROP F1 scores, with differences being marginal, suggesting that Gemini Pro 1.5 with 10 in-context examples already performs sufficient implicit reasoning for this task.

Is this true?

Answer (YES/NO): NO